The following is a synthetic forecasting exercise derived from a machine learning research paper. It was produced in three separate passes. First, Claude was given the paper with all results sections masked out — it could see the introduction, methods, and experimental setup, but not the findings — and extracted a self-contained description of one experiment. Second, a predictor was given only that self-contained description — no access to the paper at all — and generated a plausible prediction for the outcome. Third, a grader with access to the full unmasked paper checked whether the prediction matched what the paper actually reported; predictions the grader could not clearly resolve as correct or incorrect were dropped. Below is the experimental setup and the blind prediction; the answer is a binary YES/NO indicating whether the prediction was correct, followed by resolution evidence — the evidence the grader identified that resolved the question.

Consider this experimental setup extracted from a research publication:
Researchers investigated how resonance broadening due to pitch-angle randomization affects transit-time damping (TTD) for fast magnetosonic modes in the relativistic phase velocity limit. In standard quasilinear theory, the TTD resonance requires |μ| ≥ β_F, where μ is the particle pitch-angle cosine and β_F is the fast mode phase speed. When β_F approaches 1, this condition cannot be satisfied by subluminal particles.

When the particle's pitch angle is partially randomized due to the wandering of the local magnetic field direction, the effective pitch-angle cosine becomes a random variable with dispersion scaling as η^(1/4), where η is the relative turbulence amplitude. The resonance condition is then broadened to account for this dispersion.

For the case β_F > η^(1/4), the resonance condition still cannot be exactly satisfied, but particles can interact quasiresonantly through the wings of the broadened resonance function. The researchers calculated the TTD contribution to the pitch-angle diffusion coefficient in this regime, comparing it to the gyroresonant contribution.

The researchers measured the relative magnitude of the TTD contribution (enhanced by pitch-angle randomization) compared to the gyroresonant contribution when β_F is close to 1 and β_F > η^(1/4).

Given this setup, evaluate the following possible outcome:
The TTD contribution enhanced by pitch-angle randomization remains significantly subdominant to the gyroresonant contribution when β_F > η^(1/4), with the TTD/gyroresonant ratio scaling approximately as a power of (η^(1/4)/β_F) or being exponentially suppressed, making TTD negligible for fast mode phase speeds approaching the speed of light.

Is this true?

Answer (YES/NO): NO